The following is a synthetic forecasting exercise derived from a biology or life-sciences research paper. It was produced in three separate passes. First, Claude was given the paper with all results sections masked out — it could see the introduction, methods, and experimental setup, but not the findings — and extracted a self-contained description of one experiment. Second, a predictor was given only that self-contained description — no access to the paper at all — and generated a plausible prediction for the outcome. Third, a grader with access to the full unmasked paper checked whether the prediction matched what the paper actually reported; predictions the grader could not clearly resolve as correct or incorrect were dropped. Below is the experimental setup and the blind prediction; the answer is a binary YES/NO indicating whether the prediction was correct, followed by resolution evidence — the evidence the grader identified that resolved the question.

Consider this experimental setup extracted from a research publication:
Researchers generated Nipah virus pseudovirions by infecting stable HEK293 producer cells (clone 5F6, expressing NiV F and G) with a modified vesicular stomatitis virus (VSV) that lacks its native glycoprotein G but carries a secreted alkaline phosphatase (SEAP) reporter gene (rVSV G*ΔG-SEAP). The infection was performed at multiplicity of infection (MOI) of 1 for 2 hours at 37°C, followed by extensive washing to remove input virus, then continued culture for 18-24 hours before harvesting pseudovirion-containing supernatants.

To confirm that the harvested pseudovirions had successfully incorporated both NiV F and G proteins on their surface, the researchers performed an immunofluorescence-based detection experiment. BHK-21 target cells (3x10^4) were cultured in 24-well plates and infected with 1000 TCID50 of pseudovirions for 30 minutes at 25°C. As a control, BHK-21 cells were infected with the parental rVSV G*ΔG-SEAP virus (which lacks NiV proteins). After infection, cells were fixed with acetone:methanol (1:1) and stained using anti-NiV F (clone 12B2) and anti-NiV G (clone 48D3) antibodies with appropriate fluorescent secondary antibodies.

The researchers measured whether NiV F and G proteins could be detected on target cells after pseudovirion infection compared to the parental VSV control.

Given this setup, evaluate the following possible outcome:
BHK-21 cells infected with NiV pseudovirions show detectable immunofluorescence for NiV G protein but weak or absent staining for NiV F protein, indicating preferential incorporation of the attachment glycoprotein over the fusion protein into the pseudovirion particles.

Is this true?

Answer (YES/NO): NO